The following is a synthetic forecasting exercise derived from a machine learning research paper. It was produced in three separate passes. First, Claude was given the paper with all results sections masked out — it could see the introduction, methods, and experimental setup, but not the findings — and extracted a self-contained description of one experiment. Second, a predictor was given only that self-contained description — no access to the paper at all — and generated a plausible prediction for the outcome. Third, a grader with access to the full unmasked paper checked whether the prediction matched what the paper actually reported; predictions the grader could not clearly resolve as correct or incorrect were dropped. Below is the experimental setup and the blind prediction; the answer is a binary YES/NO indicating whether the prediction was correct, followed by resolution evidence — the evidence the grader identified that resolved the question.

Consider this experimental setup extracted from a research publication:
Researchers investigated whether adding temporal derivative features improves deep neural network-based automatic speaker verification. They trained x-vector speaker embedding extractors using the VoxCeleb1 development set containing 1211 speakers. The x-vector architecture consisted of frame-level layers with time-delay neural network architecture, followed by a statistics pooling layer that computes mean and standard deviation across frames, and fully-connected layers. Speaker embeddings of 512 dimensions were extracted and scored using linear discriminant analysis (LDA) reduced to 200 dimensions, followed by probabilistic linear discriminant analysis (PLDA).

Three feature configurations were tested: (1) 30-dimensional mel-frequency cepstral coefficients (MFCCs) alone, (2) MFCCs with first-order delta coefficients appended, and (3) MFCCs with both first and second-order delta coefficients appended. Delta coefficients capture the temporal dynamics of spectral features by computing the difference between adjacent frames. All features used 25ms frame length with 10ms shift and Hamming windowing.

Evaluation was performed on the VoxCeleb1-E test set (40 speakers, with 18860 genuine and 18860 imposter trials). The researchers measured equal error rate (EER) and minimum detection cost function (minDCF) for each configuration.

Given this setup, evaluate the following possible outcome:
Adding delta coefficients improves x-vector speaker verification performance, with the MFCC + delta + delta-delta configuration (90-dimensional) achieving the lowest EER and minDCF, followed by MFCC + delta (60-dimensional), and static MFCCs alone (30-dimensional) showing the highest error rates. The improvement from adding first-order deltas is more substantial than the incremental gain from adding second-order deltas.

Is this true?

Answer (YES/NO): NO